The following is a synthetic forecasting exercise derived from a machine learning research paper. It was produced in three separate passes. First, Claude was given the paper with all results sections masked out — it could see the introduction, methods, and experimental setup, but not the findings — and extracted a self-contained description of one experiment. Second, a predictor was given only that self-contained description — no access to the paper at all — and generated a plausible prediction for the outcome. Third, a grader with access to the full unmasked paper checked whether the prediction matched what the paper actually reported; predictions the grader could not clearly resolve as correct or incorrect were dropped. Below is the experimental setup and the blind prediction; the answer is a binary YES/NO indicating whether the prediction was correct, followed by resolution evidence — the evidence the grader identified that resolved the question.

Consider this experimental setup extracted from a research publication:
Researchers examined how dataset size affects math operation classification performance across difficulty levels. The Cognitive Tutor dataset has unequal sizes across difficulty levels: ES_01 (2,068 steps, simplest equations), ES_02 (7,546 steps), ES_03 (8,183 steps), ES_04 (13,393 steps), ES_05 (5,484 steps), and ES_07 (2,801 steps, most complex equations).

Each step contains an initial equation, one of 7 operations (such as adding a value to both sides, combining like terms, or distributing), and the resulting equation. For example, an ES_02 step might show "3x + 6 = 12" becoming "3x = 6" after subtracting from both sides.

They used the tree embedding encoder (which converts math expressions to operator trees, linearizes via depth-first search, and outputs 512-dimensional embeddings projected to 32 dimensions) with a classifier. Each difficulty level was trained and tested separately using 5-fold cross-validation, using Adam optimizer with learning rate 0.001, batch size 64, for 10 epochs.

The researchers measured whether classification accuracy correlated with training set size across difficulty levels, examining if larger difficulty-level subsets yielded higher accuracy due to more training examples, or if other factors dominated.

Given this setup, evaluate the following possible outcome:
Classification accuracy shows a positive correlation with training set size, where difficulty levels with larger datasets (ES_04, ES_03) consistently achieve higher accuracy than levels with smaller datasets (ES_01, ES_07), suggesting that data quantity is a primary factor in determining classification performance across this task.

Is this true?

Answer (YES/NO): YES